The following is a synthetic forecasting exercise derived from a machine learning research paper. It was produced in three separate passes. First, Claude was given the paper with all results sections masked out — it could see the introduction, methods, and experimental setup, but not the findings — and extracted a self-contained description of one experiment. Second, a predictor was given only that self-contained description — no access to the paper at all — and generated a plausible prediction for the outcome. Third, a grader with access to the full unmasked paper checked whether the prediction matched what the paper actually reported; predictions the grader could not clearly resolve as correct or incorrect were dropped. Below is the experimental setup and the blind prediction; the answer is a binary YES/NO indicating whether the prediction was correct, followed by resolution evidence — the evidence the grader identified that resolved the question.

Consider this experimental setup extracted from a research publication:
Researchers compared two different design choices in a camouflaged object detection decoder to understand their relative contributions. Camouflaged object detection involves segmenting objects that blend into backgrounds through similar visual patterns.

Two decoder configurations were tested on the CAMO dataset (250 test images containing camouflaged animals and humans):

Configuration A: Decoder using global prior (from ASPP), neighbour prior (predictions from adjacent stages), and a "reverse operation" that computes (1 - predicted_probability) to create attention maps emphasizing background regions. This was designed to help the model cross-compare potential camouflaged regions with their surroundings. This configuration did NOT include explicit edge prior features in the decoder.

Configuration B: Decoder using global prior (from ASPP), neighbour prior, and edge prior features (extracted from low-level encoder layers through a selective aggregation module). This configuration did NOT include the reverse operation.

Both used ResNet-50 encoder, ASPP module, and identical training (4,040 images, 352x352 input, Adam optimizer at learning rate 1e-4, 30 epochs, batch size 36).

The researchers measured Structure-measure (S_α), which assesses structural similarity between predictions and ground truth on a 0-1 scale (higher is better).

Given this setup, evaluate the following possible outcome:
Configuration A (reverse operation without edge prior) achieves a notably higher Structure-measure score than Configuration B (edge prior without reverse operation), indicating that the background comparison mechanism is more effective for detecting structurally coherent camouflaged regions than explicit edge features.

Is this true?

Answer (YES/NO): NO